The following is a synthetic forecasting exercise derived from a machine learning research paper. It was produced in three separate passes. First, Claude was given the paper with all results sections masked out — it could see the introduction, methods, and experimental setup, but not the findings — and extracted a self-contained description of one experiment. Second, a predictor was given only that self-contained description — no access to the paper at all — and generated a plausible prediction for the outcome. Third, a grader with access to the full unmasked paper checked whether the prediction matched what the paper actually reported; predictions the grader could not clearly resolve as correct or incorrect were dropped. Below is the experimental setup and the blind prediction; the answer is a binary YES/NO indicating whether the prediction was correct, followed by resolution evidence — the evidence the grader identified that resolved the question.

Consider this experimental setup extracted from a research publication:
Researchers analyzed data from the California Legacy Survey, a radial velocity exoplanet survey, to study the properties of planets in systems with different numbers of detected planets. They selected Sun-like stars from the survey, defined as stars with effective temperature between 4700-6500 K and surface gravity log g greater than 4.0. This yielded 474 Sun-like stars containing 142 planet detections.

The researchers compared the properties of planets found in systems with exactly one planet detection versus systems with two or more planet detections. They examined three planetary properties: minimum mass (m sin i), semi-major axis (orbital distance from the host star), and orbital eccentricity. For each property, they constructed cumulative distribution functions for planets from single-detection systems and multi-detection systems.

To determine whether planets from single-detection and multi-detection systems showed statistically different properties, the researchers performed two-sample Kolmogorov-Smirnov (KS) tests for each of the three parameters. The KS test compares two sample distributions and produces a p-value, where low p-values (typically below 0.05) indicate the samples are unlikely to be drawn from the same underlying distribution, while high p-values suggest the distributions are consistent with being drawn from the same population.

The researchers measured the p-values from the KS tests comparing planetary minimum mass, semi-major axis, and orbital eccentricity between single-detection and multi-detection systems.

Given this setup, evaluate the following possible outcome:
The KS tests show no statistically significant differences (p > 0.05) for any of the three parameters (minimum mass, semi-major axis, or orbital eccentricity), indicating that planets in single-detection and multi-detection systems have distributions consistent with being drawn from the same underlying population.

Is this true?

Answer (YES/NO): YES